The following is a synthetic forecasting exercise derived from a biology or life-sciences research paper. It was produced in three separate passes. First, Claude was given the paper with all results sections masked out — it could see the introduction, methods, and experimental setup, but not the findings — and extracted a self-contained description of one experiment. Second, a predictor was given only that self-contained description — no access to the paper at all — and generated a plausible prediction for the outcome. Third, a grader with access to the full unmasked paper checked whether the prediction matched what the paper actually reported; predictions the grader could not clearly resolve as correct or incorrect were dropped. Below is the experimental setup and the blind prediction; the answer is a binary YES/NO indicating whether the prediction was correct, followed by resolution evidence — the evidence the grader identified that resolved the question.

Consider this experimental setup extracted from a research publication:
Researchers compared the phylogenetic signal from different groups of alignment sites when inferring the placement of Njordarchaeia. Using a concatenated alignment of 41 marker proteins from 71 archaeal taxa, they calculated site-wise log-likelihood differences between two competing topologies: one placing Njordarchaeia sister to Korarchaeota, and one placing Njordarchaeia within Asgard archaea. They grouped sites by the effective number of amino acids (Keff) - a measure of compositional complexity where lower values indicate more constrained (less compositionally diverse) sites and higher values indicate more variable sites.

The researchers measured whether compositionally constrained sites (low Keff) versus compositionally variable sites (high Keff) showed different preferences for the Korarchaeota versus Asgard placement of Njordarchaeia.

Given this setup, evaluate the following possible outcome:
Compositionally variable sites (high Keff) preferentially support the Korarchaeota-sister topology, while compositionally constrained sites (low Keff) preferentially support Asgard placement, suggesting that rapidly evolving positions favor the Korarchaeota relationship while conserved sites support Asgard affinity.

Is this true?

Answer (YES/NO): NO